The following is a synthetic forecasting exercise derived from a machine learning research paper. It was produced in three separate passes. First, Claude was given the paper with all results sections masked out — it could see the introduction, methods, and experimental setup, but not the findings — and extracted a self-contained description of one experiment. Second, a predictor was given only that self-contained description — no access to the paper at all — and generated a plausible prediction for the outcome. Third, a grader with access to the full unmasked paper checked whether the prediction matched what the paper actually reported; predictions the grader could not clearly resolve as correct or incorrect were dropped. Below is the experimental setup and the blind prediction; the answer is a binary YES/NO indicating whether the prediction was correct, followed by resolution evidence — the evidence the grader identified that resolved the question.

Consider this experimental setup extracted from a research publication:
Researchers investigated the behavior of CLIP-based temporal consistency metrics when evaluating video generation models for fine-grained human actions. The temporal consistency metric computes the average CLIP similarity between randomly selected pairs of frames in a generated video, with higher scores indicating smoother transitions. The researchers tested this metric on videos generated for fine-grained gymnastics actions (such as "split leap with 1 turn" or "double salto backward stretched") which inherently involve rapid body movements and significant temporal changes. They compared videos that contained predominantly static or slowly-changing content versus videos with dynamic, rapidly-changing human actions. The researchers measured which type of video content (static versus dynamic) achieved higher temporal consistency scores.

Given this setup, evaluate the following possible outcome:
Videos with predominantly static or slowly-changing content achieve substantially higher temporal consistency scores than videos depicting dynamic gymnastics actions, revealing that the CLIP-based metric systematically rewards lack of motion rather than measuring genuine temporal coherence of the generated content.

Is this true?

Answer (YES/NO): YES